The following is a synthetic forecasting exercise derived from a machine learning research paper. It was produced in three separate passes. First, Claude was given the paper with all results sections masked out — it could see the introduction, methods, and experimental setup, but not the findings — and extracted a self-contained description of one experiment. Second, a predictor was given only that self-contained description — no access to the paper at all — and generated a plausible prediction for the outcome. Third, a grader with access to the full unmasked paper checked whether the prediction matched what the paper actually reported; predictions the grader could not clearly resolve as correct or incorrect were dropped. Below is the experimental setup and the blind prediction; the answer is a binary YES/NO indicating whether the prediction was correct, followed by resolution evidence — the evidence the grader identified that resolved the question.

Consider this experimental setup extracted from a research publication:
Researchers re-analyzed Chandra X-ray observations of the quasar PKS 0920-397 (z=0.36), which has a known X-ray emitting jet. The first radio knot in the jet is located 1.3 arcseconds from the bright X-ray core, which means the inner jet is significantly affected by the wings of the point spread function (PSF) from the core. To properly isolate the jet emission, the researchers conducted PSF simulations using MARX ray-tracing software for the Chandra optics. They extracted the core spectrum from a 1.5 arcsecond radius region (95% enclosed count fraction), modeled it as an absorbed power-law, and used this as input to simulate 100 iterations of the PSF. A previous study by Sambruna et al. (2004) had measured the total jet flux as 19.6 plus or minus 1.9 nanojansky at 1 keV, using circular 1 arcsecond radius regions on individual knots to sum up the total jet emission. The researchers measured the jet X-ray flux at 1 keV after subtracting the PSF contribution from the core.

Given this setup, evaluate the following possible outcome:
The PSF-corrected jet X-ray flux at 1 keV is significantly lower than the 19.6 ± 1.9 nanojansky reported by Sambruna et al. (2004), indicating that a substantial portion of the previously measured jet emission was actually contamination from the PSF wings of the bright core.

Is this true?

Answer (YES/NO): NO